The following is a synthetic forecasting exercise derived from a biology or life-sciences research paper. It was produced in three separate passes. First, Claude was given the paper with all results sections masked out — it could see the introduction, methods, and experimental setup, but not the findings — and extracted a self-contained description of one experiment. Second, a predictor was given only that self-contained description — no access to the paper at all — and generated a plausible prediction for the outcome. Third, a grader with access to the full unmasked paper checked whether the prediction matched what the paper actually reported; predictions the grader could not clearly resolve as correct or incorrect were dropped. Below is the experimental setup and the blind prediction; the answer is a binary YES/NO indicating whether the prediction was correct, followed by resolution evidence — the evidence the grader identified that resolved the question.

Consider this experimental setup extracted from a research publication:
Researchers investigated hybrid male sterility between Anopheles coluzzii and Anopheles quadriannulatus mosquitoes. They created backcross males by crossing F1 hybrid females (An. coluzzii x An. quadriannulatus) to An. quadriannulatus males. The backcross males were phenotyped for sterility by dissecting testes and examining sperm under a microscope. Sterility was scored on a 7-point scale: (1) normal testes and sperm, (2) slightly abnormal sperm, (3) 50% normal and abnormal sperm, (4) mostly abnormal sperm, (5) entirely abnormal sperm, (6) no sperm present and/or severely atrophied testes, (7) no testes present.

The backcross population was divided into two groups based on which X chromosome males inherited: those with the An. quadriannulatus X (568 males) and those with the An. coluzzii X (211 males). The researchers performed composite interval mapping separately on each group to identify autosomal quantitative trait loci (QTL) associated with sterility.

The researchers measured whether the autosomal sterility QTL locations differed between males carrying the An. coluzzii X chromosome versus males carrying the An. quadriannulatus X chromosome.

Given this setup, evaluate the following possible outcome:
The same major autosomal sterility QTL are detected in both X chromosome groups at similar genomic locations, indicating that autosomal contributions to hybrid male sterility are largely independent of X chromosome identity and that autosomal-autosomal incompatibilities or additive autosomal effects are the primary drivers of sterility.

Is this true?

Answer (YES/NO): NO